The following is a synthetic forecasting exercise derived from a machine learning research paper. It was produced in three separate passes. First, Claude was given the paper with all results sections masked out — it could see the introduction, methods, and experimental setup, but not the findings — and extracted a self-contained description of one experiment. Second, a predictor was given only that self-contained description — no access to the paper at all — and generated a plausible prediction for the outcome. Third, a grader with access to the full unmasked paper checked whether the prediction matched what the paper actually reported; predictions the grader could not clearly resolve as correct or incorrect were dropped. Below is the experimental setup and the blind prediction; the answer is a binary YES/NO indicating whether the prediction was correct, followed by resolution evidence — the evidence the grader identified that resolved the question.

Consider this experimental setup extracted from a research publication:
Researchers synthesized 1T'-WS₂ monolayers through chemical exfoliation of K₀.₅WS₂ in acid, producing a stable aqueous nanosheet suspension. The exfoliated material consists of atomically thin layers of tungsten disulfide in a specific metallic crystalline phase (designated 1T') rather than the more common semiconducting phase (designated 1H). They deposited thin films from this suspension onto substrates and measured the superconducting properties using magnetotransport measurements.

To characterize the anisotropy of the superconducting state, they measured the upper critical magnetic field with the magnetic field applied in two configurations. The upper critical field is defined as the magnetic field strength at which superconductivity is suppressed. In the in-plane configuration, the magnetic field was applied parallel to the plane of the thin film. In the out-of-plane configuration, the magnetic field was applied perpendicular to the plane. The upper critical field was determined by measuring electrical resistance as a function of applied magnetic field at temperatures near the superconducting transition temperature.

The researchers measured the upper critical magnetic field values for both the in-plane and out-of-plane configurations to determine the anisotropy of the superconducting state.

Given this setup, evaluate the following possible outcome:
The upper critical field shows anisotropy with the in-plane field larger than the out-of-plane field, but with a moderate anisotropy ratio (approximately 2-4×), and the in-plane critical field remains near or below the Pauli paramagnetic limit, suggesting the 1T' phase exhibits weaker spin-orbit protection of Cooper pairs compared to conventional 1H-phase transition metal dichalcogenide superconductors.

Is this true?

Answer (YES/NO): NO